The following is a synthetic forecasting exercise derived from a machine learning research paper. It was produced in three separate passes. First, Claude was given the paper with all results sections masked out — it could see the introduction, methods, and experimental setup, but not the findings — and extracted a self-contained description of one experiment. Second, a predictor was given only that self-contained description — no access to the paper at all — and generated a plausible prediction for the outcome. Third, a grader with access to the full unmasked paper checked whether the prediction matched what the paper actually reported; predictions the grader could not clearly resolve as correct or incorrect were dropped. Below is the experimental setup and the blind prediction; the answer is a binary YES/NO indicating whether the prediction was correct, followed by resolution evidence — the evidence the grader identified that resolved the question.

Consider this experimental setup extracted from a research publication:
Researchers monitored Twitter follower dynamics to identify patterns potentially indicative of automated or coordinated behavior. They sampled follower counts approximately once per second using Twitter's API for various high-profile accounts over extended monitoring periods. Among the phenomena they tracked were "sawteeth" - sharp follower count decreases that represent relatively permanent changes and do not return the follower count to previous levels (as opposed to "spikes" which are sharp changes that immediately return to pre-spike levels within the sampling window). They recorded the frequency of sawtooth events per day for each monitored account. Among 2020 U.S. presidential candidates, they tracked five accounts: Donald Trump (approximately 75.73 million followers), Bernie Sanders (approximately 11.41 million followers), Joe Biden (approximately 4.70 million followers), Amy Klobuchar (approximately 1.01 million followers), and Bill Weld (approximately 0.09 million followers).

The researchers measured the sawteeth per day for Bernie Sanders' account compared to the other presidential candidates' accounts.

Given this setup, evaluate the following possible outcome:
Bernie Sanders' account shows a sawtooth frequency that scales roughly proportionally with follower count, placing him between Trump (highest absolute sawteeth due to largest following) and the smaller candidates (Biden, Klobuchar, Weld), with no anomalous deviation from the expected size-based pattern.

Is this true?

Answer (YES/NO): NO